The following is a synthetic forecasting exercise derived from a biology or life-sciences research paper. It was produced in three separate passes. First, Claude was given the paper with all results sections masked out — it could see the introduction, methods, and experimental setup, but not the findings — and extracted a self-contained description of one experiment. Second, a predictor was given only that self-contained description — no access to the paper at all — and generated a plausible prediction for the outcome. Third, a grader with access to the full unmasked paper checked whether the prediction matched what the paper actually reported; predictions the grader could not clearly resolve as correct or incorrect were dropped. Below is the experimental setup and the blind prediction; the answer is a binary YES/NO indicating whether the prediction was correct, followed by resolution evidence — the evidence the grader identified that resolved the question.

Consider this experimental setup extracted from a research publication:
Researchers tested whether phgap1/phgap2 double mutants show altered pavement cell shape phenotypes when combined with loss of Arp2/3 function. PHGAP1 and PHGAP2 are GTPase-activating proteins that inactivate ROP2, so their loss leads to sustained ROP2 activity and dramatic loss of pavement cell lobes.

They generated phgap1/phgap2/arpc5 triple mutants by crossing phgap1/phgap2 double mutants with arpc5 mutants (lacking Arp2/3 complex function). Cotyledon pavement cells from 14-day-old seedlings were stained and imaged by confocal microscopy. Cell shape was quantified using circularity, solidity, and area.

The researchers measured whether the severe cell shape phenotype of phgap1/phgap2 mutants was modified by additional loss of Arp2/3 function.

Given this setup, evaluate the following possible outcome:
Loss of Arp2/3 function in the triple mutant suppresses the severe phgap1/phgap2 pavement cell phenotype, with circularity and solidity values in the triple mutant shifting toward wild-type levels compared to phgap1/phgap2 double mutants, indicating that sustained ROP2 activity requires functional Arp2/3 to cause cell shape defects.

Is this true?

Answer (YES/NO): NO